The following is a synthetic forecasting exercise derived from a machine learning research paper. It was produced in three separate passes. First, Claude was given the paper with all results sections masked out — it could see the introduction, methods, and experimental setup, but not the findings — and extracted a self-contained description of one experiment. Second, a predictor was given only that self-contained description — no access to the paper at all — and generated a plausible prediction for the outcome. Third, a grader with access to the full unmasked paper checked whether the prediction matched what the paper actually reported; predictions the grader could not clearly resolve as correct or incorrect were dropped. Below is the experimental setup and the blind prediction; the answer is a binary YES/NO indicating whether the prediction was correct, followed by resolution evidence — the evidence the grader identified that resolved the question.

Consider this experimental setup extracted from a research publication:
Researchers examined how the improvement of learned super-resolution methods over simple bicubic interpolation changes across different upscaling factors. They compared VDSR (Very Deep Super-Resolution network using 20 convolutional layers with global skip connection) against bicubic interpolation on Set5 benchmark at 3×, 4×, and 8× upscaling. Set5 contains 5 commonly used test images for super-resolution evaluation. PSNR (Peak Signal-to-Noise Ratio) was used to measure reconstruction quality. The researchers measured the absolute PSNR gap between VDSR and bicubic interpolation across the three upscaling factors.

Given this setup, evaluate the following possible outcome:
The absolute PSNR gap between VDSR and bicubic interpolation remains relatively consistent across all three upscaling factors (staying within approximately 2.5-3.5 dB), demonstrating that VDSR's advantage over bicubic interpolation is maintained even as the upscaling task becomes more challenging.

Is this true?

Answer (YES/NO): NO